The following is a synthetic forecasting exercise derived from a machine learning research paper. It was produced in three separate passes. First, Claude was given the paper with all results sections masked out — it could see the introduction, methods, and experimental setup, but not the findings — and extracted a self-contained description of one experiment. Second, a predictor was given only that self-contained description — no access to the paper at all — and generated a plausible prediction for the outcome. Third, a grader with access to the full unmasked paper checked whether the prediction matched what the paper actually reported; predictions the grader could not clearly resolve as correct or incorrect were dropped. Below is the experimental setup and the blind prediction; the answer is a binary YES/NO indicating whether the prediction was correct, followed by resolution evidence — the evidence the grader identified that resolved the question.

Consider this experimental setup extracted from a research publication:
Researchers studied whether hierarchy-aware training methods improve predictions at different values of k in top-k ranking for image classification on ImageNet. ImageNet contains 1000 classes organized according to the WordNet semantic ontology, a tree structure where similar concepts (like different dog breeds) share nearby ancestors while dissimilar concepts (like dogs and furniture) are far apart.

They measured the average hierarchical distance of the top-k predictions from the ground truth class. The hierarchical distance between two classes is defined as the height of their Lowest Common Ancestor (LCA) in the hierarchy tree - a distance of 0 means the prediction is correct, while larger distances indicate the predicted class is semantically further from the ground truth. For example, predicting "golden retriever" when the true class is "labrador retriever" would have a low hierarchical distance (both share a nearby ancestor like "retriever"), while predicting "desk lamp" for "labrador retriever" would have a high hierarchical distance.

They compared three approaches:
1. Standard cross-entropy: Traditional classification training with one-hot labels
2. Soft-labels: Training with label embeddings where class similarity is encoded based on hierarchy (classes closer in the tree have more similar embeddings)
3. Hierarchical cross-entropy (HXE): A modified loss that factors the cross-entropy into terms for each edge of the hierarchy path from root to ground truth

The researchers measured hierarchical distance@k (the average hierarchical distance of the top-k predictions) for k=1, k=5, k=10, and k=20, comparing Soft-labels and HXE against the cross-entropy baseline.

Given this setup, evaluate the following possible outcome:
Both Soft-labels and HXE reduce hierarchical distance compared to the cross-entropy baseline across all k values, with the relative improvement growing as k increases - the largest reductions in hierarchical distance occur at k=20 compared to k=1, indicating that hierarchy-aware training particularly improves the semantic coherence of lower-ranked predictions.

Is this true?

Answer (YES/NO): NO